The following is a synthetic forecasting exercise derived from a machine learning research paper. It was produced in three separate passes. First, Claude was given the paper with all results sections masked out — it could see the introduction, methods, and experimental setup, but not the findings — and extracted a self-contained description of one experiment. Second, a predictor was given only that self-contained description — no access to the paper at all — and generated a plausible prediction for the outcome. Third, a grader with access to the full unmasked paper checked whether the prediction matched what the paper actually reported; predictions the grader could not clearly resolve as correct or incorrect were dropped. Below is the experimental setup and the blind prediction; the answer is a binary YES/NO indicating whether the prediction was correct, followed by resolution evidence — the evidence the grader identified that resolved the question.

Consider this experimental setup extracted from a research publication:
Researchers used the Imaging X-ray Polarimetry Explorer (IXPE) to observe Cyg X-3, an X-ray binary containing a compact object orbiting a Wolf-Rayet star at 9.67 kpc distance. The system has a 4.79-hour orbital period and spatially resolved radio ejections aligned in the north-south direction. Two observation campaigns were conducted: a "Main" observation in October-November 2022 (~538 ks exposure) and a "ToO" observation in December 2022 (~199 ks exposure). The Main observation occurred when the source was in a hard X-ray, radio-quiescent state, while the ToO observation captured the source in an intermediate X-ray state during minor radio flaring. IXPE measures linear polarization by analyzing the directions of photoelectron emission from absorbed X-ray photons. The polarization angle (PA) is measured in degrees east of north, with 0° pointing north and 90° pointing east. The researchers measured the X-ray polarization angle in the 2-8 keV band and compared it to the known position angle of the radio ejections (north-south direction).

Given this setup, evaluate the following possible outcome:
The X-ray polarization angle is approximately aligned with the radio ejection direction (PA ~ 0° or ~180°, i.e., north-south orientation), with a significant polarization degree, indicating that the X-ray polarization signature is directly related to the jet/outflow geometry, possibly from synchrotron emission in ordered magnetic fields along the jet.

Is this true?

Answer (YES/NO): NO